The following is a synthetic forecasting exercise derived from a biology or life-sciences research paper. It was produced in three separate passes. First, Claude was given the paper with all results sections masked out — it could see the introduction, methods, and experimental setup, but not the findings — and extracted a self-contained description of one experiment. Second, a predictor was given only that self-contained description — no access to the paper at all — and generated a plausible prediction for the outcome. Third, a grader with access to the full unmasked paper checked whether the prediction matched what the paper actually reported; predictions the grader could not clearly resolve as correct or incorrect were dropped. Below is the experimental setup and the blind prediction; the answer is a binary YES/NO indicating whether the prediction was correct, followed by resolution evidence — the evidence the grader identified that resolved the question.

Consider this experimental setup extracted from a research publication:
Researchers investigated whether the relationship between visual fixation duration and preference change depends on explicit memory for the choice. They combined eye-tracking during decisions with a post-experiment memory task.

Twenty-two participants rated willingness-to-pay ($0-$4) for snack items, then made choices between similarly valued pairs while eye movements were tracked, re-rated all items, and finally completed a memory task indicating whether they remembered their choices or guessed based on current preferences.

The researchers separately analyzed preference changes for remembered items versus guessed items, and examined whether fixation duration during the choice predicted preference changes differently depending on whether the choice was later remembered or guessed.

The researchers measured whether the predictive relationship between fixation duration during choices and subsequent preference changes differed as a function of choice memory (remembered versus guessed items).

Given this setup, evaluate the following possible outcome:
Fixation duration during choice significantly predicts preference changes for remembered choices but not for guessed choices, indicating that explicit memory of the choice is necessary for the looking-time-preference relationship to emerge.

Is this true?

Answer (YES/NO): NO